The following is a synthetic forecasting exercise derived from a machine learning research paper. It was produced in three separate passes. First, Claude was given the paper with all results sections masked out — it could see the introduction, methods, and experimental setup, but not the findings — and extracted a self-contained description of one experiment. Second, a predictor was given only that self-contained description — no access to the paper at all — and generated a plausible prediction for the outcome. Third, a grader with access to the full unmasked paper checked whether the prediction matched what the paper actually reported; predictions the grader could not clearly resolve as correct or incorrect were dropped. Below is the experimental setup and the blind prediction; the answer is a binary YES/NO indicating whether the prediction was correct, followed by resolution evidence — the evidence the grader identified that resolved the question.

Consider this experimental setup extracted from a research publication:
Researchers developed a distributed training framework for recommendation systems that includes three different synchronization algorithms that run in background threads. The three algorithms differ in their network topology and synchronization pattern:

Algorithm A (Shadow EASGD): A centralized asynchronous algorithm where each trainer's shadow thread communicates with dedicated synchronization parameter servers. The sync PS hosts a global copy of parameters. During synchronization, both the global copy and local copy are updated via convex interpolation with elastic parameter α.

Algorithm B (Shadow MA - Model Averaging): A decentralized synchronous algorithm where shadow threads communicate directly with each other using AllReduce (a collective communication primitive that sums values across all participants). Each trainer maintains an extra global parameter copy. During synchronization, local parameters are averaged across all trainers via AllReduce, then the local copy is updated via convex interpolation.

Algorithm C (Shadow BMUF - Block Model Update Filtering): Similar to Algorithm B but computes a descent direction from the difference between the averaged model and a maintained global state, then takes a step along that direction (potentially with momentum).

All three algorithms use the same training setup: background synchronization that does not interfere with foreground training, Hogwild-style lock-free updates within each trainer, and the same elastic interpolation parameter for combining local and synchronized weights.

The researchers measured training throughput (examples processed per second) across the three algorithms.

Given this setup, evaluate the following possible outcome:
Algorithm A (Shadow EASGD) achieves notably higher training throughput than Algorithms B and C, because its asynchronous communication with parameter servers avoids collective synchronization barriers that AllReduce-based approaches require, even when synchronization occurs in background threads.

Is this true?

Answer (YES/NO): NO